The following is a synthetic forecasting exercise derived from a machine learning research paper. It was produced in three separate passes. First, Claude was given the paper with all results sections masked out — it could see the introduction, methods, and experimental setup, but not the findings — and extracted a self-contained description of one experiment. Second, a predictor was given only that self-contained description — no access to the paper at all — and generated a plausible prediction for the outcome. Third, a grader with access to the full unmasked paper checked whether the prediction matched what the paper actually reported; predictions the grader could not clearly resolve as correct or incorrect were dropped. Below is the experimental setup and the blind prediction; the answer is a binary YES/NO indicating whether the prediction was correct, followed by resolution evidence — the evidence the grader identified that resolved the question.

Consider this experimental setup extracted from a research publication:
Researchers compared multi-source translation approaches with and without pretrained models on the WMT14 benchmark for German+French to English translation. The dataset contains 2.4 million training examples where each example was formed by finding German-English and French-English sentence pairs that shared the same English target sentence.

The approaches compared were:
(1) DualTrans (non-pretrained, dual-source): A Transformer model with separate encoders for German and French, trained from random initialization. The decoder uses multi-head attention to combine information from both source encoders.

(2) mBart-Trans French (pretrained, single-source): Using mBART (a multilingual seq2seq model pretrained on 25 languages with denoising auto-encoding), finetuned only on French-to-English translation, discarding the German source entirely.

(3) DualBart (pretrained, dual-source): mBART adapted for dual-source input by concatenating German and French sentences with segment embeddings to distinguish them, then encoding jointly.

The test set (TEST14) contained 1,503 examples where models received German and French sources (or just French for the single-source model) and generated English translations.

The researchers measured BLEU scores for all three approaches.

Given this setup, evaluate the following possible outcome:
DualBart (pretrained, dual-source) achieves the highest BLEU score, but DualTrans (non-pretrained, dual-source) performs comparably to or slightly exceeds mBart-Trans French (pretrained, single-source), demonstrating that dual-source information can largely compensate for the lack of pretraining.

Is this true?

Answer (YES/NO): YES